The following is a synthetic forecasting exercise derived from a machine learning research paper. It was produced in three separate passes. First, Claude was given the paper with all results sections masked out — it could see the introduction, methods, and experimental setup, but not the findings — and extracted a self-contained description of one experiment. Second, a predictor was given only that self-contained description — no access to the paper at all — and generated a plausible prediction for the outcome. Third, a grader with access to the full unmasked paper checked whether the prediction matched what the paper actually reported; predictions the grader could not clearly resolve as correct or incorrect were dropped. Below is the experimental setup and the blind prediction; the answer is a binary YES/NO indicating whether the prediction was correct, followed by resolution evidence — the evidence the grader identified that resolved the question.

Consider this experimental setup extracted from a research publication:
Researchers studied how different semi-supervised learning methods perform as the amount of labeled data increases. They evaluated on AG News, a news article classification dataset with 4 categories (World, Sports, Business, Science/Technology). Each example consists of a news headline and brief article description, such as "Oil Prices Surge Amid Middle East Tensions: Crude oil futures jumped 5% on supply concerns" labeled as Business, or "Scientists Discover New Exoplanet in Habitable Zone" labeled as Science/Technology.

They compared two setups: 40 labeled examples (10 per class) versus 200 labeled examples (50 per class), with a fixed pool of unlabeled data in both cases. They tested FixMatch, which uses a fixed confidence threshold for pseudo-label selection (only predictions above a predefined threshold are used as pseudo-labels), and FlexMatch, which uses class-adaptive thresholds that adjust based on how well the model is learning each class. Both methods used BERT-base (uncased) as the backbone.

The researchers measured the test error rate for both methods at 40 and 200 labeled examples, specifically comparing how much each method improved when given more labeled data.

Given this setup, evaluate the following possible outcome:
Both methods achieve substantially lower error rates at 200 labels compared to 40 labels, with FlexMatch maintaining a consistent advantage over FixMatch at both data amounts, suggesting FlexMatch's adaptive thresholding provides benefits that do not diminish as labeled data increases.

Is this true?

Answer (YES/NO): NO